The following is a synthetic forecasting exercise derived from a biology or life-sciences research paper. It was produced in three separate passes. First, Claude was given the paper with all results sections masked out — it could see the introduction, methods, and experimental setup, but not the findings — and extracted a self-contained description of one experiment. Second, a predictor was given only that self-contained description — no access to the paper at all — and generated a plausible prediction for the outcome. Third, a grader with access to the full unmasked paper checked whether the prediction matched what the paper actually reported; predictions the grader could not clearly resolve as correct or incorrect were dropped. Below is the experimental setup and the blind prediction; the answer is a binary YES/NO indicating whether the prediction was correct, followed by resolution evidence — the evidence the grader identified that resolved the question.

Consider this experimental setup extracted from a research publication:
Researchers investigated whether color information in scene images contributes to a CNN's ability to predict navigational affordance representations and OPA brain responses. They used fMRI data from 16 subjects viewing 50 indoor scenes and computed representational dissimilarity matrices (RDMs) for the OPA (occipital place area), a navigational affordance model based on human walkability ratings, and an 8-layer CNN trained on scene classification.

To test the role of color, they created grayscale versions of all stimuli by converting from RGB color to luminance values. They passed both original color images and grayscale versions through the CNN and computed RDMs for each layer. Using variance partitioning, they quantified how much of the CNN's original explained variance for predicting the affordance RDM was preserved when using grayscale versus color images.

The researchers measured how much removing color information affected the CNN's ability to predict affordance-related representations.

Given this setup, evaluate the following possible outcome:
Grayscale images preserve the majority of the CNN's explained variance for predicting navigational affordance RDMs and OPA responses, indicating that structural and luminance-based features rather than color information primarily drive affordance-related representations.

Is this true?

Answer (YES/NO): YES